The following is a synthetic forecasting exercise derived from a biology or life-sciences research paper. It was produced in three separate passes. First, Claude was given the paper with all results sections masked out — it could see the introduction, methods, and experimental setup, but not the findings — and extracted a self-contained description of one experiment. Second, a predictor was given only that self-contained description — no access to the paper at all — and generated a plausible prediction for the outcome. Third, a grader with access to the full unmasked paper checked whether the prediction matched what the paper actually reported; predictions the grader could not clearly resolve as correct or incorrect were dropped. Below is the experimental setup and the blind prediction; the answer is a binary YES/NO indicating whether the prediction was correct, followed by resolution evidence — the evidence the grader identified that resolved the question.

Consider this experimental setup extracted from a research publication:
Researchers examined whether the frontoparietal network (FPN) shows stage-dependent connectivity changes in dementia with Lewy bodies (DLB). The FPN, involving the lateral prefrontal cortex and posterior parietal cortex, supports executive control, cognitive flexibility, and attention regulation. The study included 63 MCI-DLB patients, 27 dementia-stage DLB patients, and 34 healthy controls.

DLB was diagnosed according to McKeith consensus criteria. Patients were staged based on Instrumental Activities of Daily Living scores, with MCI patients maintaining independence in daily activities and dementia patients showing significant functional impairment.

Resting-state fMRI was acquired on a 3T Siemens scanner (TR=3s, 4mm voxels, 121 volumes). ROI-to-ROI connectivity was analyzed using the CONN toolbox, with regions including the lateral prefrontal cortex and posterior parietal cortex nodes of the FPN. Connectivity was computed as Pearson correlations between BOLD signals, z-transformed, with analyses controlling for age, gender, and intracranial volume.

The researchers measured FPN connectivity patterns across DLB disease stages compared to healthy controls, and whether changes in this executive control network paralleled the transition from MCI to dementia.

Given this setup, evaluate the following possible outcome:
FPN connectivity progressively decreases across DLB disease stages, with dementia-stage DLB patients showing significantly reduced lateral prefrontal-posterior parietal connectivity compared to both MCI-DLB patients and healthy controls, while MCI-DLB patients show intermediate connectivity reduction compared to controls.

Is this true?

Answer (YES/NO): NO